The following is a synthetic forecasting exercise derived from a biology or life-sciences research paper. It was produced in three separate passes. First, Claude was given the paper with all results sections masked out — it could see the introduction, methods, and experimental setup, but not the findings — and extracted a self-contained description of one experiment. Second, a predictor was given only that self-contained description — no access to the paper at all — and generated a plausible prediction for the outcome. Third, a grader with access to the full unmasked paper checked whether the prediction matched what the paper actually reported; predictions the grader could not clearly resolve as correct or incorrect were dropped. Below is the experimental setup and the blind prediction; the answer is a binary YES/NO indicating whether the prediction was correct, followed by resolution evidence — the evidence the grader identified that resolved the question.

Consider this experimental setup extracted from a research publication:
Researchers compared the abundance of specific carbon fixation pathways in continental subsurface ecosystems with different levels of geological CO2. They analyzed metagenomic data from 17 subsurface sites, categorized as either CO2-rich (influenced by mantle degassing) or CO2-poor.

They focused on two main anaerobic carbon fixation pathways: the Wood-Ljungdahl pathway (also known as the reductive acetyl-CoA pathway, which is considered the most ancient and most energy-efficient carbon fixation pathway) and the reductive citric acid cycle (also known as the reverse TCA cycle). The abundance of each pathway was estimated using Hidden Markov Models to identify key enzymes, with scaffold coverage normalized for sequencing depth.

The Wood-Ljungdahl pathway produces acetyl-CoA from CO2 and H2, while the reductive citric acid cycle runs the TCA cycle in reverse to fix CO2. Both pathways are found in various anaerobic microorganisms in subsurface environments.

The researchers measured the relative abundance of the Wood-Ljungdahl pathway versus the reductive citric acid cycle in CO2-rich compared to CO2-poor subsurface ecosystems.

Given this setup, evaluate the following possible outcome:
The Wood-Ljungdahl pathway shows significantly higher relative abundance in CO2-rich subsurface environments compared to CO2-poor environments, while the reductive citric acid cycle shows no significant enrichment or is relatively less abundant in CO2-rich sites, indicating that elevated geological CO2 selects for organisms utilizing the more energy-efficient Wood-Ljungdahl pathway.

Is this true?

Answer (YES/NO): NO